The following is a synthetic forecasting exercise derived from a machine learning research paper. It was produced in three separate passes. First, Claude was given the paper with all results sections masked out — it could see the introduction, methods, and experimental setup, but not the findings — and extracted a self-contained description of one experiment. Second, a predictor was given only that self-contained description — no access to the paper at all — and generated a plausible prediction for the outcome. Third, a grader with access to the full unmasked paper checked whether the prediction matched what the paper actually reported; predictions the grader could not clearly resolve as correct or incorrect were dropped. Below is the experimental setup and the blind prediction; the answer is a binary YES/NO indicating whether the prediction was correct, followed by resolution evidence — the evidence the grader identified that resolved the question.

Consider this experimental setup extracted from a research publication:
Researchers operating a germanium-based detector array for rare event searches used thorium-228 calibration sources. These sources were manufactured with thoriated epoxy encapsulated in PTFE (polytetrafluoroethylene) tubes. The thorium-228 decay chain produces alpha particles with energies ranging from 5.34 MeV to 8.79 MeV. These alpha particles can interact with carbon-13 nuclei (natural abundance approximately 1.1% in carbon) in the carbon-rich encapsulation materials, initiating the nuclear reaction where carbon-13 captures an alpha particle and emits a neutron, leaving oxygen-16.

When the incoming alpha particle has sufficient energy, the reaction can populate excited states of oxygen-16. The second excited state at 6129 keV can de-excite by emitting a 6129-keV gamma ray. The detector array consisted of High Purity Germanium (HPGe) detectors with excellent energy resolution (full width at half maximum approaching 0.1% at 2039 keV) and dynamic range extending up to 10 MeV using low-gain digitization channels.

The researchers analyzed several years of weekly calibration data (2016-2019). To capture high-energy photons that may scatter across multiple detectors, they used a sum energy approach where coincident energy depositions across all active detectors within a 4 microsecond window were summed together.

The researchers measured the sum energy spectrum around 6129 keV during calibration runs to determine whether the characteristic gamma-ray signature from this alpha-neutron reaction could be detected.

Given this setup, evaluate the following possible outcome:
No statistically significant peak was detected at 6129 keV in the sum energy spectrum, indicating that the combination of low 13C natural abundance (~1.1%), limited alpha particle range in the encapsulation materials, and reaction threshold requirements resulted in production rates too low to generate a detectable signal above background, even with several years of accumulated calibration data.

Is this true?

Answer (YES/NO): NO